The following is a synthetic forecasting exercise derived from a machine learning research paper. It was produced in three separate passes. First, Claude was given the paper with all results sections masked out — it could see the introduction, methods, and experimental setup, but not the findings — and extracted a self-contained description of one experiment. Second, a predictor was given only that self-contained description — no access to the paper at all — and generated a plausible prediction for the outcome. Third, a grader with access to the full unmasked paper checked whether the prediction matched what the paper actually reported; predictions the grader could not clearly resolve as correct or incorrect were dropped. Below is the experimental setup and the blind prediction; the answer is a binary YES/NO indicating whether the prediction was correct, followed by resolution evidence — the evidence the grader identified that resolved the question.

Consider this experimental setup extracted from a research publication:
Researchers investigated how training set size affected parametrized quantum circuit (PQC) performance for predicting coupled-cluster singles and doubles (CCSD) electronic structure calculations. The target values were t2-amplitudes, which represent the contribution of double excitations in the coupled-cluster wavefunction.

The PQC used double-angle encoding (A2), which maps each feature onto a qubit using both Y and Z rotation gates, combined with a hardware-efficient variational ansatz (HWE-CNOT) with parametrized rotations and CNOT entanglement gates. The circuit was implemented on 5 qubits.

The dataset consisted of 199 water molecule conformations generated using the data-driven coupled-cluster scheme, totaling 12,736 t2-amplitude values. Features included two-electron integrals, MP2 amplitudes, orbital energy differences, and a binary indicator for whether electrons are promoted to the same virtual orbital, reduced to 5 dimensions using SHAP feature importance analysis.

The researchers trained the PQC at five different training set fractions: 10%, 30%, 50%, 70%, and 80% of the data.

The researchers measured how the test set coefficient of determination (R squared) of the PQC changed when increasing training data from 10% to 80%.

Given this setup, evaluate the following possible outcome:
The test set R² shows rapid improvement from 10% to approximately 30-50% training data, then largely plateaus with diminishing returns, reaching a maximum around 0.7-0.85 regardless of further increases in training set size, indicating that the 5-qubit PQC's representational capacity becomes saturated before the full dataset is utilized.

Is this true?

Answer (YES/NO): NO